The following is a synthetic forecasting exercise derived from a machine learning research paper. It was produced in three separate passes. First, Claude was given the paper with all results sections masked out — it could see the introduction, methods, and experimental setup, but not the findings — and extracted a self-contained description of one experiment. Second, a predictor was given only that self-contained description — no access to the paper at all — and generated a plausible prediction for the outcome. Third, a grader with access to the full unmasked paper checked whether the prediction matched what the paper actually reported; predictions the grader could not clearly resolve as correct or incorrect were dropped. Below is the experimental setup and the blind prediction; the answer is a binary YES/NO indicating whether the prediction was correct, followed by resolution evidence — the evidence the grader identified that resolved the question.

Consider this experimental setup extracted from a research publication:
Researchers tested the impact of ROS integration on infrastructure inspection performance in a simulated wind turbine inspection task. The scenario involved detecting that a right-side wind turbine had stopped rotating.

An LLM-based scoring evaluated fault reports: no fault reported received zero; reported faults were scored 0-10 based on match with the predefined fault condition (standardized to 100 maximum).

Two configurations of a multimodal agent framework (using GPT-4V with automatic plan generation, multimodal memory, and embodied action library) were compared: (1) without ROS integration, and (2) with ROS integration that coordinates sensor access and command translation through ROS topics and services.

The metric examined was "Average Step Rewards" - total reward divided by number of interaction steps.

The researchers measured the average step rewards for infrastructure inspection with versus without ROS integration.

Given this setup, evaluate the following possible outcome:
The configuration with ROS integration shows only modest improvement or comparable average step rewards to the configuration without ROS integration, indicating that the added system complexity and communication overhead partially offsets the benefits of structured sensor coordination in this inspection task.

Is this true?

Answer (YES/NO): NO